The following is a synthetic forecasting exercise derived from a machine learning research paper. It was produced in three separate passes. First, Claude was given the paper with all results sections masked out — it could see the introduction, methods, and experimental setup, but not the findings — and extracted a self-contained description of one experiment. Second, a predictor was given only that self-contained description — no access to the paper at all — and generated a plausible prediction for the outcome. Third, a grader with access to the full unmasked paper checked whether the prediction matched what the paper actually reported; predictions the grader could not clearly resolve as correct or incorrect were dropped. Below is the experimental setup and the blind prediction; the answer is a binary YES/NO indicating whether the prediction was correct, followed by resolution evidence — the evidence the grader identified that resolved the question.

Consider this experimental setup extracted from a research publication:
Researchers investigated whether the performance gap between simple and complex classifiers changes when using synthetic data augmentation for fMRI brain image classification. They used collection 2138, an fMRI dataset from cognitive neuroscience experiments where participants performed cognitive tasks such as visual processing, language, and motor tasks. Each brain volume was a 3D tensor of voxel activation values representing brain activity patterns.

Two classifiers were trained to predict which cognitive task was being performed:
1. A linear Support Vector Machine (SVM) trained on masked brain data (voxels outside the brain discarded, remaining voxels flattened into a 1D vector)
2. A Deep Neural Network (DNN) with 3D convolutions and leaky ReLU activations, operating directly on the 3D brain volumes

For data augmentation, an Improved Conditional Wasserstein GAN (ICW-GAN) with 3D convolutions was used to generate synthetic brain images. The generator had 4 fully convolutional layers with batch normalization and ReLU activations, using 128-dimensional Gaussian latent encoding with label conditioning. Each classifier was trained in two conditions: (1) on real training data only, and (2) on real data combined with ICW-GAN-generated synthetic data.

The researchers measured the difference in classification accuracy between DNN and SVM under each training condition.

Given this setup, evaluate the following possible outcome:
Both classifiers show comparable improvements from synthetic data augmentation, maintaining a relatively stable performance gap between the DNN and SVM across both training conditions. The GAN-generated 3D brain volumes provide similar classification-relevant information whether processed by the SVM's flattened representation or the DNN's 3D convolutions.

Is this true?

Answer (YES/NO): NO